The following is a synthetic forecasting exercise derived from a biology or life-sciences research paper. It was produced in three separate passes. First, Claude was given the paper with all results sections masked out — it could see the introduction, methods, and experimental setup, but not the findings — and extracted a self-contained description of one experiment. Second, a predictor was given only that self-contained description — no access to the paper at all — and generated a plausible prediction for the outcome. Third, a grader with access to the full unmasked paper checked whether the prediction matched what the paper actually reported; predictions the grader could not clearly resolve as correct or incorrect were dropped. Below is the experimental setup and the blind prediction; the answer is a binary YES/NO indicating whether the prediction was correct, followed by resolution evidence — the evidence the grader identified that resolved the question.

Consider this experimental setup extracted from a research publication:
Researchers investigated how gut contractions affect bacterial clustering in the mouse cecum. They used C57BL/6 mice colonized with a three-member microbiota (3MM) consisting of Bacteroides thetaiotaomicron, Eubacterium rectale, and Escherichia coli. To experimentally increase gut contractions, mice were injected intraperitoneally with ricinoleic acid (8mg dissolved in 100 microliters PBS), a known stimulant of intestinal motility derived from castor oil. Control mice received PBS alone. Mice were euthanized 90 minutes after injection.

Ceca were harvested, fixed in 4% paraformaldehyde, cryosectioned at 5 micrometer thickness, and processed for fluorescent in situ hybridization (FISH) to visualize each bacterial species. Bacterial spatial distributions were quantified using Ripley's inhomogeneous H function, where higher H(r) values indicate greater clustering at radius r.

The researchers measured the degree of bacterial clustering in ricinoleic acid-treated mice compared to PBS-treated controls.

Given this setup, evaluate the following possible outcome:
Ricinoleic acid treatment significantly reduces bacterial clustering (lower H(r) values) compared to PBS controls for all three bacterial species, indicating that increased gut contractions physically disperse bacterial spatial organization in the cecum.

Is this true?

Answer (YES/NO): NO